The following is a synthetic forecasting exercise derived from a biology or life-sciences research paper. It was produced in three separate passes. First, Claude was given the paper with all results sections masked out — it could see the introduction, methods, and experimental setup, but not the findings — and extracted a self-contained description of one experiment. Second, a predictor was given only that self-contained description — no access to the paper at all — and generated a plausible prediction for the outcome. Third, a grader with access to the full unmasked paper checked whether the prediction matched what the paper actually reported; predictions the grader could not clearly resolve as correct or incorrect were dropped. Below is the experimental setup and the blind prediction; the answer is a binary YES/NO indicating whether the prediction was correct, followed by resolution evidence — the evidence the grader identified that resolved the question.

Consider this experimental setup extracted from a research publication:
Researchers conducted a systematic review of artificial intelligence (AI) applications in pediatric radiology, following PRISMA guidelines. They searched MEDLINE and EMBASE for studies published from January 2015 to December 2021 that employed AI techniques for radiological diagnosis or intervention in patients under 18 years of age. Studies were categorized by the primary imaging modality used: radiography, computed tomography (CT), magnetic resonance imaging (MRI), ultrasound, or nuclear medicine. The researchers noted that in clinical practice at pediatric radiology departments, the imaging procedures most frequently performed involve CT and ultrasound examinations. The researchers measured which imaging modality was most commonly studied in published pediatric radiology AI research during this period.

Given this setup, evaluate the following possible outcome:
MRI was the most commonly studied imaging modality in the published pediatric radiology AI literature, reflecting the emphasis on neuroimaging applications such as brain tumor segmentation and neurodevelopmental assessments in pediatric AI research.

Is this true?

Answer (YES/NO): YES